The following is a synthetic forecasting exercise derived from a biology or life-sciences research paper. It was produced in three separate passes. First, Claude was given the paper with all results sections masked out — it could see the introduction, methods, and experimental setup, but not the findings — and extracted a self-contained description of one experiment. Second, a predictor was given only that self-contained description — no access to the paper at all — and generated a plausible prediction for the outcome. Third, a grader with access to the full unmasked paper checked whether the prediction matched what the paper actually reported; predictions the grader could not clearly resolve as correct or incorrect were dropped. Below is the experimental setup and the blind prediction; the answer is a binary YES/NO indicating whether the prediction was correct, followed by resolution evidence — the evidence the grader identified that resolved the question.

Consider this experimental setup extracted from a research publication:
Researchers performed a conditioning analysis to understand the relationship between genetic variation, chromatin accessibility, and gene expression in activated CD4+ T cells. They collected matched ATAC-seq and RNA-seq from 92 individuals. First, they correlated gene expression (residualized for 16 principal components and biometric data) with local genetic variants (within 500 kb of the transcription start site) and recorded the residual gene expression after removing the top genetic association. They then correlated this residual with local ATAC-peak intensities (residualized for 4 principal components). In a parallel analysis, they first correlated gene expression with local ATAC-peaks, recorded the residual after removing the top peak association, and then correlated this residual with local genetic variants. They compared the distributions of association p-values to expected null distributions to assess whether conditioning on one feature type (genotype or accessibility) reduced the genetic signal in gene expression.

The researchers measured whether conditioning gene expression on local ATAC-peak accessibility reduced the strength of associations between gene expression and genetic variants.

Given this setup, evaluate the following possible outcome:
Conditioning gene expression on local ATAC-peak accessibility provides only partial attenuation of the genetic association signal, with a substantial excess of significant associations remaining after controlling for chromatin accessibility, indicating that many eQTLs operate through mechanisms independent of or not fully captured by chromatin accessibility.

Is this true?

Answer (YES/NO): NO